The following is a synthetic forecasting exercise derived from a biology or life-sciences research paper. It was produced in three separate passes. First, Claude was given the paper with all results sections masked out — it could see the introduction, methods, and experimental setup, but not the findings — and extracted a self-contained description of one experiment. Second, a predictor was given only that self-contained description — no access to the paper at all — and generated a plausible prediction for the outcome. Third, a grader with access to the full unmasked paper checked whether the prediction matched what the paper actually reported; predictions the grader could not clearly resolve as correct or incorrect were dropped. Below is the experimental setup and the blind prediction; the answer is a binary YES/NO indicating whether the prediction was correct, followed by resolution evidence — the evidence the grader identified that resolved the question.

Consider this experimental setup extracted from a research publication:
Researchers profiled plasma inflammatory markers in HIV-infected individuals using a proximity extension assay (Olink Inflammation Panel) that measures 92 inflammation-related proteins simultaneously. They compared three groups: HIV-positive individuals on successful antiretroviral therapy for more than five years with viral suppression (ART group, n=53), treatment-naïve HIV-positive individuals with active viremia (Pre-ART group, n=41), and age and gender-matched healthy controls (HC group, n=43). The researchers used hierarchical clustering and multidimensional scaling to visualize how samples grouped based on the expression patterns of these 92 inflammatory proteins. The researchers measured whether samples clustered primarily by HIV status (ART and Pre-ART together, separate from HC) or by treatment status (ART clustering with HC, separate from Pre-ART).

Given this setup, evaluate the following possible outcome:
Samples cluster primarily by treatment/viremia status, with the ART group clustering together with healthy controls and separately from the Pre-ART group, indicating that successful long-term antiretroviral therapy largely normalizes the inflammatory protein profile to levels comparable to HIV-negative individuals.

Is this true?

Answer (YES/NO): NO